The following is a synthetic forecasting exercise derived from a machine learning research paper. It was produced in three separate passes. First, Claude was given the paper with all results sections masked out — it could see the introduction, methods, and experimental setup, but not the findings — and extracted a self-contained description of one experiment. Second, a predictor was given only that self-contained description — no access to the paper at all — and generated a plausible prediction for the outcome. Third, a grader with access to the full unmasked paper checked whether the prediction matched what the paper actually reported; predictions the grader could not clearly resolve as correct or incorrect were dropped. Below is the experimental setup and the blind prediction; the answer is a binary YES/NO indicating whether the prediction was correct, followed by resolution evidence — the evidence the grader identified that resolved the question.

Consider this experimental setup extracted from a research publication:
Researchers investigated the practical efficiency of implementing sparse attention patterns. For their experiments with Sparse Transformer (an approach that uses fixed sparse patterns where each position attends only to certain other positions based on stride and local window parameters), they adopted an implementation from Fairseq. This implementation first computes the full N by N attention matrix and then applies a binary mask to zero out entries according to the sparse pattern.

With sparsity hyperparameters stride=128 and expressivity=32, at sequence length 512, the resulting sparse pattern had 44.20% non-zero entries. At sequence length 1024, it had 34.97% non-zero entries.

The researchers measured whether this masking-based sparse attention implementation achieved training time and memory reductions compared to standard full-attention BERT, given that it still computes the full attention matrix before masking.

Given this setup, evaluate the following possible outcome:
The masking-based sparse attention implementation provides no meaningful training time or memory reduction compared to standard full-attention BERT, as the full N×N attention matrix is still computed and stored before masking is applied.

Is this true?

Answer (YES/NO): YES